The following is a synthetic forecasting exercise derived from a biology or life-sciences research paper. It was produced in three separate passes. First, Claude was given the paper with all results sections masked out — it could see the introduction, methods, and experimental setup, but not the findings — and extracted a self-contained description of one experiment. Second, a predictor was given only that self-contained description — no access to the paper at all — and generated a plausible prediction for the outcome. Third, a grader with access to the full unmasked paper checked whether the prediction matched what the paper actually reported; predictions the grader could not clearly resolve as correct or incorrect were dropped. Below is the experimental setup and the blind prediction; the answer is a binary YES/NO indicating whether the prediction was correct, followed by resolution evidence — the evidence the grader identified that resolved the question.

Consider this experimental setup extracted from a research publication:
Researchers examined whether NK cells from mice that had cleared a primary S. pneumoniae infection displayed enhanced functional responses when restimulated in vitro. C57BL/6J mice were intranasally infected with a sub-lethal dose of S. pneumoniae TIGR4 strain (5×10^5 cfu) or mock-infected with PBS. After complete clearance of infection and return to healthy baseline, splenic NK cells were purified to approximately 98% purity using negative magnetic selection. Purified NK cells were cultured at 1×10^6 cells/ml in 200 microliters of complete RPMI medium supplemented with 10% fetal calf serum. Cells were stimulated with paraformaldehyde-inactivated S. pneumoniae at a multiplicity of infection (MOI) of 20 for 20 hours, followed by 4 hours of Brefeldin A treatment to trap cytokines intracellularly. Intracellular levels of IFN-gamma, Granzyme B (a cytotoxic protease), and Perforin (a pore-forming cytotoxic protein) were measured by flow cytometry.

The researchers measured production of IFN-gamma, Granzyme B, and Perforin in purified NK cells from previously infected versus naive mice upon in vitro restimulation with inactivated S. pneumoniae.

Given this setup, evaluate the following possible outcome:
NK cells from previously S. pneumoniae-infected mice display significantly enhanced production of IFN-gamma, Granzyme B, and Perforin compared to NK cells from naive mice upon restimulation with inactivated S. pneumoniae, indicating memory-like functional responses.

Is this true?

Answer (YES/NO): YES